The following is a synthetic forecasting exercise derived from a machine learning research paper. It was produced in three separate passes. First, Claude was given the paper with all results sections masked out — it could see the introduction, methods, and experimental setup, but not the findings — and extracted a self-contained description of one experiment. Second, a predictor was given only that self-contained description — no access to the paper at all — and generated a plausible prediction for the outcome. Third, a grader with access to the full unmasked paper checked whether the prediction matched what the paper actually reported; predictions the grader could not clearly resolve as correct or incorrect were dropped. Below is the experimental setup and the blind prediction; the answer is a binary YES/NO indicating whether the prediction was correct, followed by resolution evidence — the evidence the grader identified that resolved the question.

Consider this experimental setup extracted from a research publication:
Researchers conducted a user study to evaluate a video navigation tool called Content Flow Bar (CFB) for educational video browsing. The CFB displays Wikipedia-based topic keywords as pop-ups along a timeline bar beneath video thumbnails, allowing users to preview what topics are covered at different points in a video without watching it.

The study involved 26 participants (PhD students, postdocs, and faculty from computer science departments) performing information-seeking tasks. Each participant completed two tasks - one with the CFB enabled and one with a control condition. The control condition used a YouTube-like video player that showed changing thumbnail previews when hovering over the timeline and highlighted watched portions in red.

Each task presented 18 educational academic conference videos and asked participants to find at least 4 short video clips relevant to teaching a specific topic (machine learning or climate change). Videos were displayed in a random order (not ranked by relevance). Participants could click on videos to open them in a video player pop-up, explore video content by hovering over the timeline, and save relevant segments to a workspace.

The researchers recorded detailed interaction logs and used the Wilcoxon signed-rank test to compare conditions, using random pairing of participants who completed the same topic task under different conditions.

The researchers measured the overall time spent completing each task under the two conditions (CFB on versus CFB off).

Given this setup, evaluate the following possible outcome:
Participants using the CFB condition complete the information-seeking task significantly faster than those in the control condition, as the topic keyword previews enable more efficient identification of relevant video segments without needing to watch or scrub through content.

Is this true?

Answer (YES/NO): NO